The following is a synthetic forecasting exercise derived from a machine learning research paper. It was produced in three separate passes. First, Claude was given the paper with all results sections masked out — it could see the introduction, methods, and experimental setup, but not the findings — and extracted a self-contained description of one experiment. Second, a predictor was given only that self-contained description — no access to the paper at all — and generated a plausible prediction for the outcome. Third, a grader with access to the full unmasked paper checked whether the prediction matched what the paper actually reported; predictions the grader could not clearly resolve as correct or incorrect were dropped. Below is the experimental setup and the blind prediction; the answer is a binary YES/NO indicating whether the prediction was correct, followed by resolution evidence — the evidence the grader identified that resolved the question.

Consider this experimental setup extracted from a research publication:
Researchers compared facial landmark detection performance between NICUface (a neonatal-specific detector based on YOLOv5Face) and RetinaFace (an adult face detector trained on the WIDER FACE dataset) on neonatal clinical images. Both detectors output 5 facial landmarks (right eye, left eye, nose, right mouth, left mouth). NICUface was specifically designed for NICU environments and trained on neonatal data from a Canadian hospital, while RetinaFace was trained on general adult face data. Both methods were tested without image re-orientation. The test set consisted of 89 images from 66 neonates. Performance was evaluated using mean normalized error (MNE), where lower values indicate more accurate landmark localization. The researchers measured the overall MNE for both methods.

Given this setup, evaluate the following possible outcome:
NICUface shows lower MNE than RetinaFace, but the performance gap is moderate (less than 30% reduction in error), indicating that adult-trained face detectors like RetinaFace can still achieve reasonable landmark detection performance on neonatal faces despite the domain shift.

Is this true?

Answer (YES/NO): NO